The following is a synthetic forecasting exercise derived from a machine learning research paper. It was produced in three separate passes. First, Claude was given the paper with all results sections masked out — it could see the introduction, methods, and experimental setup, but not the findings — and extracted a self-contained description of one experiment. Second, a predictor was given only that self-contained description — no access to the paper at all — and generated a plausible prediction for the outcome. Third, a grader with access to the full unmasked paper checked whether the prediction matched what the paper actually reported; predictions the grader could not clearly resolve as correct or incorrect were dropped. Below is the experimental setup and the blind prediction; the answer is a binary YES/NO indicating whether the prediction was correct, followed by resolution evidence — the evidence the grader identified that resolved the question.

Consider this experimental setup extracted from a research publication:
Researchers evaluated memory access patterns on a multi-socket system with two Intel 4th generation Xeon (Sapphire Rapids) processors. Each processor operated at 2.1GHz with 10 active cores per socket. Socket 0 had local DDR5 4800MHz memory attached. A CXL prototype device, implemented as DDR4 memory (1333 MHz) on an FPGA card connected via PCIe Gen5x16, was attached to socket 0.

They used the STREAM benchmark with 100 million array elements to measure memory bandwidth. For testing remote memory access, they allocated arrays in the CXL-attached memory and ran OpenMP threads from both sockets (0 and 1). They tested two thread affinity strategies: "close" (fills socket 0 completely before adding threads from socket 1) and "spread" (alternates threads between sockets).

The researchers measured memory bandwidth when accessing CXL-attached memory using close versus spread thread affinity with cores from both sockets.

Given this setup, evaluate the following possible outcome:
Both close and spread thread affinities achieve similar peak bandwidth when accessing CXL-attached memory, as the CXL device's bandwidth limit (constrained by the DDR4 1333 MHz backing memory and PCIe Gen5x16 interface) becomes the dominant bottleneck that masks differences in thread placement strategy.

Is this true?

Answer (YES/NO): YES